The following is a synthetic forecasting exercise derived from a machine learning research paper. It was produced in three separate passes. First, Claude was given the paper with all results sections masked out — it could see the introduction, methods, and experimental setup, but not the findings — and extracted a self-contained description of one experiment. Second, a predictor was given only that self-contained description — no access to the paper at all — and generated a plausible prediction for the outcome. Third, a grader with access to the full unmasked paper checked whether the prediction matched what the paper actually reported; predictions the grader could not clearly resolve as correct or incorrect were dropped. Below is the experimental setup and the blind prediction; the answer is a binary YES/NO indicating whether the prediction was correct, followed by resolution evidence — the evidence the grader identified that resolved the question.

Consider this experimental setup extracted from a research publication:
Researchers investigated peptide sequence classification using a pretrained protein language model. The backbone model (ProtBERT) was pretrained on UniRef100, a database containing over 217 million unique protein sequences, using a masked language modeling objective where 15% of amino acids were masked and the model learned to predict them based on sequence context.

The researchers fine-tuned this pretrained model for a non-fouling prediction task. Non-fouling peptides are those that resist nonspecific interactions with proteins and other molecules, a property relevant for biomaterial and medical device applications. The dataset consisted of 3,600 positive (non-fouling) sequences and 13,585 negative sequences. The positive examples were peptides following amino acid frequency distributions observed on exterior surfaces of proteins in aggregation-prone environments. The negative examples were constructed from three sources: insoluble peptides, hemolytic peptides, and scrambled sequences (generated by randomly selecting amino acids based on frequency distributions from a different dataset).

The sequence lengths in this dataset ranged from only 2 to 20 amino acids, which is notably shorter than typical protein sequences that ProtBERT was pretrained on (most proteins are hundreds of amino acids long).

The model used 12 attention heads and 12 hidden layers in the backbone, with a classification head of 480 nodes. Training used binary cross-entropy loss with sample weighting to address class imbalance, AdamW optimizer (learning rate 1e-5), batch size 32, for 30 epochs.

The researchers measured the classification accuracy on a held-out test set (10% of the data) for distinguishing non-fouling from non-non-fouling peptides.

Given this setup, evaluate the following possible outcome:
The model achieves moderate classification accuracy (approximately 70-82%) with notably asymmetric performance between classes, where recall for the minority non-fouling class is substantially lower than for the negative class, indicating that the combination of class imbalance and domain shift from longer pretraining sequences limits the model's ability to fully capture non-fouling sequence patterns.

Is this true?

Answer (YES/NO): NO